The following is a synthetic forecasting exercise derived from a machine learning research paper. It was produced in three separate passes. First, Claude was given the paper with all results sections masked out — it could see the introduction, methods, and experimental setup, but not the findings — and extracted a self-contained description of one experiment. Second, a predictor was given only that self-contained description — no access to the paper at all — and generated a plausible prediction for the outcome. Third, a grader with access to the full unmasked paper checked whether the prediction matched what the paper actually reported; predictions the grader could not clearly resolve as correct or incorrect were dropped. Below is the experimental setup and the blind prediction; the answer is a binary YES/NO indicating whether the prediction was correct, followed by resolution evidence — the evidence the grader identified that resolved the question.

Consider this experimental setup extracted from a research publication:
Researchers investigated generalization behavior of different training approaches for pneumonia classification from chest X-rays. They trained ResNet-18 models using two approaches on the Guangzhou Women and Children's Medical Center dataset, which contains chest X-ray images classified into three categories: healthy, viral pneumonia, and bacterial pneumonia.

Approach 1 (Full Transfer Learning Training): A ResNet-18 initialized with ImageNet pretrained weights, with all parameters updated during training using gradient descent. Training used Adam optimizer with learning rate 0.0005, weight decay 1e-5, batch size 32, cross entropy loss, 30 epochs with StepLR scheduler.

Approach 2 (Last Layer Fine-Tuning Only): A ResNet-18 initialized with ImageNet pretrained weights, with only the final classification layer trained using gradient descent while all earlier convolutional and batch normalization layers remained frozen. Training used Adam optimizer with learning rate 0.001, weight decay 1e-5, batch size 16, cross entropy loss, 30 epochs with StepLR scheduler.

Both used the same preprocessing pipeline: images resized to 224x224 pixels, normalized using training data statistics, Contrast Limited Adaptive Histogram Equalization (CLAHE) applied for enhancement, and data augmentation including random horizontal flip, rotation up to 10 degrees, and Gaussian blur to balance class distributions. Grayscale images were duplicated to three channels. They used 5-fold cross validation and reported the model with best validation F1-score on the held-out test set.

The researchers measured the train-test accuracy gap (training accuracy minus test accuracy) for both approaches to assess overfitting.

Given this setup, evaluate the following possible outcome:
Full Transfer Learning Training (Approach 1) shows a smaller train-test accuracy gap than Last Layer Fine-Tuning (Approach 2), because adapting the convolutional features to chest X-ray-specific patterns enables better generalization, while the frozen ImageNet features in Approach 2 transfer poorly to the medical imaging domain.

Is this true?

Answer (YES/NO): NO